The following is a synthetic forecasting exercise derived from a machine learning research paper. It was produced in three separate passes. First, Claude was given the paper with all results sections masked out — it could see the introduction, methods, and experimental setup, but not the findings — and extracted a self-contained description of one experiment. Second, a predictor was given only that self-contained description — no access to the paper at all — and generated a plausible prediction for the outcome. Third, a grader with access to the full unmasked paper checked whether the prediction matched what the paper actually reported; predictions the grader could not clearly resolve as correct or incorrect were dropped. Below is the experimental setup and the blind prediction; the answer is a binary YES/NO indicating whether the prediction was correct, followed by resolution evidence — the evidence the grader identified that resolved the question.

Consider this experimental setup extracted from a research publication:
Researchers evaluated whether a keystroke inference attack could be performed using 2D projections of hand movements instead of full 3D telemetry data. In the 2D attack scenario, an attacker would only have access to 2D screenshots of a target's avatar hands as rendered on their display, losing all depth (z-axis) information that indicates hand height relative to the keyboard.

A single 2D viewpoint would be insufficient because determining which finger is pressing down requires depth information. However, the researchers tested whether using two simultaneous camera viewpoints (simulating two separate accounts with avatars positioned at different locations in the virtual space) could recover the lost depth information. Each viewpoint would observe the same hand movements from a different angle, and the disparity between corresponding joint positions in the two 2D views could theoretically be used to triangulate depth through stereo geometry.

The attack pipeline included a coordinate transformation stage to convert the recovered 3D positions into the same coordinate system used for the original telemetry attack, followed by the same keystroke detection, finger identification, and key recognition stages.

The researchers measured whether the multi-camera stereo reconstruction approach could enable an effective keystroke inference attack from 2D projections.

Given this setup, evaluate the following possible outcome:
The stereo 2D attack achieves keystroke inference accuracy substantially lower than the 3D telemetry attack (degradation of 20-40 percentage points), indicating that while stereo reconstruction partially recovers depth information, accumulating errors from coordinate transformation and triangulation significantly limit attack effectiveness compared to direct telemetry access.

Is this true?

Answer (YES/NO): NO